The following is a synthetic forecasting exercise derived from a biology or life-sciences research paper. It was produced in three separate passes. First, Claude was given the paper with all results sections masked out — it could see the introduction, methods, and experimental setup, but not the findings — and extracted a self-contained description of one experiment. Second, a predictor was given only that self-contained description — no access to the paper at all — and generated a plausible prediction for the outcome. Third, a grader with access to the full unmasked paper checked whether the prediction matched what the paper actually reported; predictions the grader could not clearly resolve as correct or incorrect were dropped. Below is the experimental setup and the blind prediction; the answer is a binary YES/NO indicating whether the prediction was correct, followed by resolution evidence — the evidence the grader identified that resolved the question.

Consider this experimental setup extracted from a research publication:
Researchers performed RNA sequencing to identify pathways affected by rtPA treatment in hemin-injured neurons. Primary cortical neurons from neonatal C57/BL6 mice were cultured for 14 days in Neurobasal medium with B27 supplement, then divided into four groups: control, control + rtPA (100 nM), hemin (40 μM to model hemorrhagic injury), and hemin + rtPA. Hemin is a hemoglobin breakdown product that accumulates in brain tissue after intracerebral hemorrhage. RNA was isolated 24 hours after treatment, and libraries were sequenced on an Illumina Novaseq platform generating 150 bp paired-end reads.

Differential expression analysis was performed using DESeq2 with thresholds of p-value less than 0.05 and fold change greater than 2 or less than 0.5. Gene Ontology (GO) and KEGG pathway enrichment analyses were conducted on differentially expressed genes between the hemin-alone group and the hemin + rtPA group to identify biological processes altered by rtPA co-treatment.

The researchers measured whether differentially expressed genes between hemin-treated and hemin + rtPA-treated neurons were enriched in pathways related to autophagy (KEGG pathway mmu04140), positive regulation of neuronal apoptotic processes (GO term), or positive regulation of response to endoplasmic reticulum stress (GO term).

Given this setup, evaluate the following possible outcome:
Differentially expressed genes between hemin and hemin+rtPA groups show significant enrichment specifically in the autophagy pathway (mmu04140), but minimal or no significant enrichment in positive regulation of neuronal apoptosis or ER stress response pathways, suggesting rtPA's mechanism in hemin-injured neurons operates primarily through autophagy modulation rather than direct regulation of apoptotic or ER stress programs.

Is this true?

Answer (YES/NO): NO